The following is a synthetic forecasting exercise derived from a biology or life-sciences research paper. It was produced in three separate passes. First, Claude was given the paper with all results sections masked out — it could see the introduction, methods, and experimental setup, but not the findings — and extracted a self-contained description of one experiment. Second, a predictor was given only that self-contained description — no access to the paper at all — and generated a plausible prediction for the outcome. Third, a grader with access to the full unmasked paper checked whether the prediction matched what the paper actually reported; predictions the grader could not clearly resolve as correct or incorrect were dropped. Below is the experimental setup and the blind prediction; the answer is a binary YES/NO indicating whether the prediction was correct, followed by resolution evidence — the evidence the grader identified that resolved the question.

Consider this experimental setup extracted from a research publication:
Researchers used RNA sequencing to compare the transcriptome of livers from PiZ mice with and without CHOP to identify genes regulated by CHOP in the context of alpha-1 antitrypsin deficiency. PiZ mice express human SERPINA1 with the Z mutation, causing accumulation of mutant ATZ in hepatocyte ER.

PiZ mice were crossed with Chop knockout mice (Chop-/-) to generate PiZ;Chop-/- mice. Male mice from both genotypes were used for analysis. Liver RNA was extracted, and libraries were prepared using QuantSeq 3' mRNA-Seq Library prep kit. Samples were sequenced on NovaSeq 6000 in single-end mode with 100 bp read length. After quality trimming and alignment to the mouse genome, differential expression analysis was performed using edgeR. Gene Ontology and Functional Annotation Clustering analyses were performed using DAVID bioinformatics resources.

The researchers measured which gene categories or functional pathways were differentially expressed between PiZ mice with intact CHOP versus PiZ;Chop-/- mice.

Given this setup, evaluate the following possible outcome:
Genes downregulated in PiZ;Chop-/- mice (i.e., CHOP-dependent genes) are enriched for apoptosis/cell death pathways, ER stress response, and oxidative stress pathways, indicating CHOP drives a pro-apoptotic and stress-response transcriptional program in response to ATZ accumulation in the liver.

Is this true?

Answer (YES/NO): YES